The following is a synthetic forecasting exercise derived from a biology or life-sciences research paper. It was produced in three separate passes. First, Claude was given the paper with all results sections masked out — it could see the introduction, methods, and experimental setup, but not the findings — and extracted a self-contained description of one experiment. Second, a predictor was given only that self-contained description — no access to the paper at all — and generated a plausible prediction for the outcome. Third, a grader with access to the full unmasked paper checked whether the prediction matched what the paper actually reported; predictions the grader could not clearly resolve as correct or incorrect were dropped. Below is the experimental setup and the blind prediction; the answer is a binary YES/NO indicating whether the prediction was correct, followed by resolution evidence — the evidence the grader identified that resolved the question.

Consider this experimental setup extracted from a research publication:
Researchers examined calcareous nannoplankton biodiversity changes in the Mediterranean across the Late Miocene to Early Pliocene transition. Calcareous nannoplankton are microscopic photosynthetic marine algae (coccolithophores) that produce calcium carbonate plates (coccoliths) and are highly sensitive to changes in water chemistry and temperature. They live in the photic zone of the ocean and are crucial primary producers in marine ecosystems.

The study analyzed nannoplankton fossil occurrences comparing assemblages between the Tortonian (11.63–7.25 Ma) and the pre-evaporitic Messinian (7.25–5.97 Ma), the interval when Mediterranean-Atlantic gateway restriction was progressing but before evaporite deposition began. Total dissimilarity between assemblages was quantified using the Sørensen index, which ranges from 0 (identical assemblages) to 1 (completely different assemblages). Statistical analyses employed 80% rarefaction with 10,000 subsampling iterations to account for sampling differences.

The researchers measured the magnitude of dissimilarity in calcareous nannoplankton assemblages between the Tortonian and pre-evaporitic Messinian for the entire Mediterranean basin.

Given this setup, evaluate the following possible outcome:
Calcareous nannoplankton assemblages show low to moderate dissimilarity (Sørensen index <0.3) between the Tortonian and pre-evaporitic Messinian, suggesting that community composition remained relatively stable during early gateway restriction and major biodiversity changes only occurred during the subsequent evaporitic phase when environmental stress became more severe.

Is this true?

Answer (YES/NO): YES